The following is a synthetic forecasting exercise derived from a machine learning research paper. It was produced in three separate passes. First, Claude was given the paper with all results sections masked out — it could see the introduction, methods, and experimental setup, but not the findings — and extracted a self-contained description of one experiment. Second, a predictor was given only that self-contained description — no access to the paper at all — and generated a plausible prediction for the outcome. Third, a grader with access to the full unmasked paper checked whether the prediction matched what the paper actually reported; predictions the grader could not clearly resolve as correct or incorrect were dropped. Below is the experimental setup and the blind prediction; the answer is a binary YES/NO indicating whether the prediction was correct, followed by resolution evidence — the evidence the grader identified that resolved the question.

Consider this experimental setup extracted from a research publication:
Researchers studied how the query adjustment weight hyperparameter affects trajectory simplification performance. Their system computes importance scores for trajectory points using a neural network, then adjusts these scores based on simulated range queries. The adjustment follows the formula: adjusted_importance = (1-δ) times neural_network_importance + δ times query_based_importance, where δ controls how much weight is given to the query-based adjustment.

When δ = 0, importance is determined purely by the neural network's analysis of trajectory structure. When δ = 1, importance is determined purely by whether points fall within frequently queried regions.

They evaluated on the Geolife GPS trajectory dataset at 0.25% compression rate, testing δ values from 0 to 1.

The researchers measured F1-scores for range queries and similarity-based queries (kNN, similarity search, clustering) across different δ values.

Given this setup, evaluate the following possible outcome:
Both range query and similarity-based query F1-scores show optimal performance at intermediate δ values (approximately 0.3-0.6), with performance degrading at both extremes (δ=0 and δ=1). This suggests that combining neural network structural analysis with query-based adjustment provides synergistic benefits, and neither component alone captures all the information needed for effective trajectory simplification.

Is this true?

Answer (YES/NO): NO